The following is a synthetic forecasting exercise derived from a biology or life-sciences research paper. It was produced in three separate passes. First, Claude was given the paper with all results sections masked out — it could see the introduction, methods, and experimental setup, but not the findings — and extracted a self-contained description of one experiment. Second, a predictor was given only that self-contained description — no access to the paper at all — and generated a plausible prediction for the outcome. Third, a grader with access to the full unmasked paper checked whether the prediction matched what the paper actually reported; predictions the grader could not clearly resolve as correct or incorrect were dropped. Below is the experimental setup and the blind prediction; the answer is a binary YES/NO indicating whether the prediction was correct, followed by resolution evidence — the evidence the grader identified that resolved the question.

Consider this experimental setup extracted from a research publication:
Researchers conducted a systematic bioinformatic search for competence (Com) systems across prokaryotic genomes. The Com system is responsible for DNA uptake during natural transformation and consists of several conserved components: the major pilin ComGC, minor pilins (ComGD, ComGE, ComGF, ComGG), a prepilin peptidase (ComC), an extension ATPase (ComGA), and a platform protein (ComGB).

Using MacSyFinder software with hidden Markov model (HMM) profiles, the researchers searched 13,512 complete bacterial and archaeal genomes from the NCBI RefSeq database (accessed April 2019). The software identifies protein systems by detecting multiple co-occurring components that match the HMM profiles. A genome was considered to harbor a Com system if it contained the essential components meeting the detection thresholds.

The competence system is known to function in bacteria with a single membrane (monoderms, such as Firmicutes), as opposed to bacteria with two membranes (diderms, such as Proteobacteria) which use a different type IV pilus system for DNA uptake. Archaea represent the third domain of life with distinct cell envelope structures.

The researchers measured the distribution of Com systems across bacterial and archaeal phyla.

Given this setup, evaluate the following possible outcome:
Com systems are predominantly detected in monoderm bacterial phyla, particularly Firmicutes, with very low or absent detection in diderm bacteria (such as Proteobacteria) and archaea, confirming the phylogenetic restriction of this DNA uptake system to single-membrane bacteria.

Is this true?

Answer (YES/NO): YES